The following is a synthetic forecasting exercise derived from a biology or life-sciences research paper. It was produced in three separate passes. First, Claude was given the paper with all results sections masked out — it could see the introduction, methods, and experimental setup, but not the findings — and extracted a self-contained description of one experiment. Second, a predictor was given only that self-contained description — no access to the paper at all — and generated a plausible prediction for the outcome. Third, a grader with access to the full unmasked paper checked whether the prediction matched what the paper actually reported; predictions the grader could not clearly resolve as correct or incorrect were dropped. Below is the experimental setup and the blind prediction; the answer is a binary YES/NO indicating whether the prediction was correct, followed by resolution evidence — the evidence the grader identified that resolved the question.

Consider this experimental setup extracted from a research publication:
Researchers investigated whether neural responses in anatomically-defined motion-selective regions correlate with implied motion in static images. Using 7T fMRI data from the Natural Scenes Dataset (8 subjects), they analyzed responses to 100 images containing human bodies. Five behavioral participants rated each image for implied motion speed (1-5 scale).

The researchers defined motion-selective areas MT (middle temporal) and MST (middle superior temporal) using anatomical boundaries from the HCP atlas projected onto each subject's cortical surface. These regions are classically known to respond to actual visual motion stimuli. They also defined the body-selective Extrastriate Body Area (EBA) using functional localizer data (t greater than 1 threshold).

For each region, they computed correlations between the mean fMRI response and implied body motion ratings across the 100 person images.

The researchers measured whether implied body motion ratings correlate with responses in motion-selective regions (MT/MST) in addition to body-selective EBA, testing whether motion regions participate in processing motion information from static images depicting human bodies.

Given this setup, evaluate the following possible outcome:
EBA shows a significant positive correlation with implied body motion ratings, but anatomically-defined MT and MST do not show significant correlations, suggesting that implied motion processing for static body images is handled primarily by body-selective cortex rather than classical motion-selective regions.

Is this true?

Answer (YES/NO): NO